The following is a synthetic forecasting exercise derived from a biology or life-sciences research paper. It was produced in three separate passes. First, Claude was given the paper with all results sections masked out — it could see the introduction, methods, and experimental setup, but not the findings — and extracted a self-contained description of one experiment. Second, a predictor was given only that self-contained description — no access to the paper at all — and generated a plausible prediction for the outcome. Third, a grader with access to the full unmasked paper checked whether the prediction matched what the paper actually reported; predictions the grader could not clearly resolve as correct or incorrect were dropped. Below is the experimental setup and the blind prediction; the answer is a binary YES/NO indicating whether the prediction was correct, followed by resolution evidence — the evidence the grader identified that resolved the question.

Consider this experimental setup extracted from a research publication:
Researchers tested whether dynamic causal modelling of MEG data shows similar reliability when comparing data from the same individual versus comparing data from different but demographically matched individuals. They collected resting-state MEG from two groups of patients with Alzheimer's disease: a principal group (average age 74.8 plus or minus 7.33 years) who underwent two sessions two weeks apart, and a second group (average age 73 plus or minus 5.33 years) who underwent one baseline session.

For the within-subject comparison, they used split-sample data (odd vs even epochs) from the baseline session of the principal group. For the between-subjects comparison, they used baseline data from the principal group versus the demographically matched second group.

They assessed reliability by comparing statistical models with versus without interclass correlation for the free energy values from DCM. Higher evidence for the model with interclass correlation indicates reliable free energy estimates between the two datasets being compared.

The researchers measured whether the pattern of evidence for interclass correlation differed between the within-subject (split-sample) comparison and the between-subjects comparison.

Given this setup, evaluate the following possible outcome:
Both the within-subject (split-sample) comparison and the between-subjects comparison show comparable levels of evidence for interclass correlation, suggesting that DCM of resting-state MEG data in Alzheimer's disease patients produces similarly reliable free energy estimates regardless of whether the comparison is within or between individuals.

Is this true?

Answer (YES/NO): NO